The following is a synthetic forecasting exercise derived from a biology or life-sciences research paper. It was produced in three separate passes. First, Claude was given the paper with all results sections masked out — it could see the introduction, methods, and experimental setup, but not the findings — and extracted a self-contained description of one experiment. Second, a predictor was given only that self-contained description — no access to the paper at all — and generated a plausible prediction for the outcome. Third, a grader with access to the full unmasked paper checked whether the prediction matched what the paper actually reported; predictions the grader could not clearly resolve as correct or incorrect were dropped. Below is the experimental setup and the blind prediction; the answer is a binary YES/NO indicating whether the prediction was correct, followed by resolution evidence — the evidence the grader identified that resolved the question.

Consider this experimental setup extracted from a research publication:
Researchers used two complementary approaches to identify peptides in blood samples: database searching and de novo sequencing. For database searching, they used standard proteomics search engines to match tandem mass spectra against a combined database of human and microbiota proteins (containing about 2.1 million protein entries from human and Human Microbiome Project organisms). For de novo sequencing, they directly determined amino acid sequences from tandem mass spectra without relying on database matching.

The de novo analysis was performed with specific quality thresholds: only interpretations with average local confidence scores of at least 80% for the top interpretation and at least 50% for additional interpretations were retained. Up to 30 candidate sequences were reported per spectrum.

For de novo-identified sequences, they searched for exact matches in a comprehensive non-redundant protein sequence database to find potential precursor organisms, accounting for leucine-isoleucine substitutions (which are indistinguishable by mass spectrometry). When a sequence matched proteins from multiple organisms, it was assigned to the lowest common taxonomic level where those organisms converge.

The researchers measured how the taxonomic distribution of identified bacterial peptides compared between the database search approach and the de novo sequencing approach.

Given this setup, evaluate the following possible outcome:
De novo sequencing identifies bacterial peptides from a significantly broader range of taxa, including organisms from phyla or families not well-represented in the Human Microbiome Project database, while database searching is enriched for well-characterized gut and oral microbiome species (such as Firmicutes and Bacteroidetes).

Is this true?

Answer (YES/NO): NO